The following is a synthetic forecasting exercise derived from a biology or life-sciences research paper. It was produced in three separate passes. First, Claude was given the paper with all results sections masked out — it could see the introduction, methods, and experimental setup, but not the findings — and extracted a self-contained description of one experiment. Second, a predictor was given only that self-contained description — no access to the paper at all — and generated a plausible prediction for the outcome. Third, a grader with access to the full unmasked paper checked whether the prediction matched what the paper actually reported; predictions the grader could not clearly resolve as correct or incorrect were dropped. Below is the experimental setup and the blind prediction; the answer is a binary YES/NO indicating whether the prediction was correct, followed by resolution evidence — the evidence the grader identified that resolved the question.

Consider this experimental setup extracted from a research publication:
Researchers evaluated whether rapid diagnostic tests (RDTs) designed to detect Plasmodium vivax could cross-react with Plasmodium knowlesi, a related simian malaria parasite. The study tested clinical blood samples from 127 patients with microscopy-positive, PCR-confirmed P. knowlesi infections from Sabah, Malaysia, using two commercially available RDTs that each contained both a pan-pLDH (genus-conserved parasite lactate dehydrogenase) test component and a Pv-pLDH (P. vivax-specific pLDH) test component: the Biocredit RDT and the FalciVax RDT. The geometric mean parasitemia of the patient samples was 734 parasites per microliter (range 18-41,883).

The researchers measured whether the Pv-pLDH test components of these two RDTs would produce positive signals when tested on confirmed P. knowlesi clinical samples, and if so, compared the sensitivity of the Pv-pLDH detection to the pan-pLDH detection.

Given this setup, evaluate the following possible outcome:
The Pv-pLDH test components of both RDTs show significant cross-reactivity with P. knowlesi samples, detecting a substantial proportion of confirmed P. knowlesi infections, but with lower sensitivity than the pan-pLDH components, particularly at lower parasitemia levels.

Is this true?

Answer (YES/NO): NO